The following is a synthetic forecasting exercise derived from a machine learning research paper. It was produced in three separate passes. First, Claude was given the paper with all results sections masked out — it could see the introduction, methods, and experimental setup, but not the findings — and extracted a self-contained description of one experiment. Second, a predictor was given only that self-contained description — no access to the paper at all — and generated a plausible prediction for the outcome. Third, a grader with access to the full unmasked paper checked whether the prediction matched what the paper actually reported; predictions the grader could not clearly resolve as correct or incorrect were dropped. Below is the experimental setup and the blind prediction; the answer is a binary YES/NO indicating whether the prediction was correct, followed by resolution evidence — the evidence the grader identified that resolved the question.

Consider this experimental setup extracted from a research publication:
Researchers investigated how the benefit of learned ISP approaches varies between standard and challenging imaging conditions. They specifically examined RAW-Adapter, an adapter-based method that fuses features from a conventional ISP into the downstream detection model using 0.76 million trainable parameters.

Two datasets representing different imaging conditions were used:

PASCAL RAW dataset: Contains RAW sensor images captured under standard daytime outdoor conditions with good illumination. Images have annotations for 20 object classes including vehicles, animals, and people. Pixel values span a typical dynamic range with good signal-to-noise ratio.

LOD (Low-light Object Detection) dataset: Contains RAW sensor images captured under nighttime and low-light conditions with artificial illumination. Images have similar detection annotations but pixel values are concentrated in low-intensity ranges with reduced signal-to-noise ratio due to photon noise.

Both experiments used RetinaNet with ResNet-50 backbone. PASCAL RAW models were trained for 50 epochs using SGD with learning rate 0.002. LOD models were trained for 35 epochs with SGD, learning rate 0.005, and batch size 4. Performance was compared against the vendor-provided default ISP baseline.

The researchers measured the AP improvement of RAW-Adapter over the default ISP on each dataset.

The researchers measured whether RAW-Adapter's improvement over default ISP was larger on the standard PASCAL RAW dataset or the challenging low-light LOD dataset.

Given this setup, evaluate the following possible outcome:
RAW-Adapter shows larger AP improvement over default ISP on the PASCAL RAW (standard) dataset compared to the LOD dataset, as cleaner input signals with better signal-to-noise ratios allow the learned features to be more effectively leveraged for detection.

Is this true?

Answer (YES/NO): NO